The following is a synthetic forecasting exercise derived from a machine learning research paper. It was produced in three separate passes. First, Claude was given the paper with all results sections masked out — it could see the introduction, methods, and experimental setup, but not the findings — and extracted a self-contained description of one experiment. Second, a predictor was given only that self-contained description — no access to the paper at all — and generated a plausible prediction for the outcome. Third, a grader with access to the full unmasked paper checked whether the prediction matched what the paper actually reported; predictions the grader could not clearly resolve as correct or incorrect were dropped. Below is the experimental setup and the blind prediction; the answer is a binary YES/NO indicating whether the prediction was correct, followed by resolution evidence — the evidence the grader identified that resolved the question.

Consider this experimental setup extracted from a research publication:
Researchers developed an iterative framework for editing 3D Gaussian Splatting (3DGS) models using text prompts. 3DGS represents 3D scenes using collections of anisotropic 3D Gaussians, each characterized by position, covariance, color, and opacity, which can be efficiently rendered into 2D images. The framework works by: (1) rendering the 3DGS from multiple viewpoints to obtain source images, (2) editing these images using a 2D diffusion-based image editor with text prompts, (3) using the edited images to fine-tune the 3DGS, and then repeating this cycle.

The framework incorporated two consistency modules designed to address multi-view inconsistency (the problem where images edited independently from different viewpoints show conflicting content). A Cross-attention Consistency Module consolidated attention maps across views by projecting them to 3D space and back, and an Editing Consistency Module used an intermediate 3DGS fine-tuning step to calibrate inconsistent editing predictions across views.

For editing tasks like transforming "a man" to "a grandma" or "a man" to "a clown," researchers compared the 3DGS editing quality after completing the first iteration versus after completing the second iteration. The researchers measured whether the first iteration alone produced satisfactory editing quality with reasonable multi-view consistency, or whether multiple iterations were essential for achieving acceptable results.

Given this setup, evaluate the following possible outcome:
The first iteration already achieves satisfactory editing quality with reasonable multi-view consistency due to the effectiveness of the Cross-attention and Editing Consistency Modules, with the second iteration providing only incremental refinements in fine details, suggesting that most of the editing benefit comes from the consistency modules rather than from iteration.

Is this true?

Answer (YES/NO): NO